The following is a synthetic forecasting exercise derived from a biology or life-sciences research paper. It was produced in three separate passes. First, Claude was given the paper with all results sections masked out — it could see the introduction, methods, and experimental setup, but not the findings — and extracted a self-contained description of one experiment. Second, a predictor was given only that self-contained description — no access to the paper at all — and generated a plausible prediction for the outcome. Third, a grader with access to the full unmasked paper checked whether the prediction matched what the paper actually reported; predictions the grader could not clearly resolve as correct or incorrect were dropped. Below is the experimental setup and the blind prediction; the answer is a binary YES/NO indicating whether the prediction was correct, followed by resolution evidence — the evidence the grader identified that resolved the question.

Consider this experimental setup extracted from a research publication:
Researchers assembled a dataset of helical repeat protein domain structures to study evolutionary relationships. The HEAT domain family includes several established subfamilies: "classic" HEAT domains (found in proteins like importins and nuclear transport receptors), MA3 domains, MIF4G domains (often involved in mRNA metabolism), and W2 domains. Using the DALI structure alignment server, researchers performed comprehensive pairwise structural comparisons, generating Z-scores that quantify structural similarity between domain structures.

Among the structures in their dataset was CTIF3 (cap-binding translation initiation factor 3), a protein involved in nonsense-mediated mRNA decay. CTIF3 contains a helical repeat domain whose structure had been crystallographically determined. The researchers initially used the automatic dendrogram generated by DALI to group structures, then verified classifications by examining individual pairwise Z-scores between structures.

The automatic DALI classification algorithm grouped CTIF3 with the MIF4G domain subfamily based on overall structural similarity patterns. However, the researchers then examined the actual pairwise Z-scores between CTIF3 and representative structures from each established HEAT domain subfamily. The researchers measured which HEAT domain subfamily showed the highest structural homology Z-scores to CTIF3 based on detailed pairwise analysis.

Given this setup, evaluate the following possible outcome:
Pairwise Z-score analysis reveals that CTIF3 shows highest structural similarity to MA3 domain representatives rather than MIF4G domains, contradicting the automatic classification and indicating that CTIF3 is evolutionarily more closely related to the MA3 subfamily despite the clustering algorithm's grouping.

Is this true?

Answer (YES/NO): NO